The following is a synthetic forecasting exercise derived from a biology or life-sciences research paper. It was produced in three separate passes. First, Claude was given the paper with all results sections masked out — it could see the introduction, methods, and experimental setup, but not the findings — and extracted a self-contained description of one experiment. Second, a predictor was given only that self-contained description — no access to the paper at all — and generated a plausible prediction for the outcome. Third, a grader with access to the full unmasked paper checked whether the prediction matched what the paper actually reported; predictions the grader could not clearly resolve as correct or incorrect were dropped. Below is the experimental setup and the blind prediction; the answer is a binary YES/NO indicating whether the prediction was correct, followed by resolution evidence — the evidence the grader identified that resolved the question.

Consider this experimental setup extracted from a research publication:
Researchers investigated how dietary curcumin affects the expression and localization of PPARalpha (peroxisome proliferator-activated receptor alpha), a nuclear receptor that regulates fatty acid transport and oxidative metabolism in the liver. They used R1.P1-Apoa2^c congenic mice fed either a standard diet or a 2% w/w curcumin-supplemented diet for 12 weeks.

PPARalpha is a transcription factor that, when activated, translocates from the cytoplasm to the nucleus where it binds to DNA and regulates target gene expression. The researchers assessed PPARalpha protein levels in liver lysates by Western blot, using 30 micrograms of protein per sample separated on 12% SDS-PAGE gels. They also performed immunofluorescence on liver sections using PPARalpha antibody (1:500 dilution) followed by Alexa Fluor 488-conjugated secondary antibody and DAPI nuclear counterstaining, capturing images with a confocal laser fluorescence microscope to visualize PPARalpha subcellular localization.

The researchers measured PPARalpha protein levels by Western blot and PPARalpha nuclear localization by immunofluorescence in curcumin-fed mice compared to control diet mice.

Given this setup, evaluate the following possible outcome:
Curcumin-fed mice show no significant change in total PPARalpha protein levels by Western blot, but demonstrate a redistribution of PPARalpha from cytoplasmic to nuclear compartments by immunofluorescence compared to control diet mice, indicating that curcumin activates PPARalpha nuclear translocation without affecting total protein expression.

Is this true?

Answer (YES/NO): NO